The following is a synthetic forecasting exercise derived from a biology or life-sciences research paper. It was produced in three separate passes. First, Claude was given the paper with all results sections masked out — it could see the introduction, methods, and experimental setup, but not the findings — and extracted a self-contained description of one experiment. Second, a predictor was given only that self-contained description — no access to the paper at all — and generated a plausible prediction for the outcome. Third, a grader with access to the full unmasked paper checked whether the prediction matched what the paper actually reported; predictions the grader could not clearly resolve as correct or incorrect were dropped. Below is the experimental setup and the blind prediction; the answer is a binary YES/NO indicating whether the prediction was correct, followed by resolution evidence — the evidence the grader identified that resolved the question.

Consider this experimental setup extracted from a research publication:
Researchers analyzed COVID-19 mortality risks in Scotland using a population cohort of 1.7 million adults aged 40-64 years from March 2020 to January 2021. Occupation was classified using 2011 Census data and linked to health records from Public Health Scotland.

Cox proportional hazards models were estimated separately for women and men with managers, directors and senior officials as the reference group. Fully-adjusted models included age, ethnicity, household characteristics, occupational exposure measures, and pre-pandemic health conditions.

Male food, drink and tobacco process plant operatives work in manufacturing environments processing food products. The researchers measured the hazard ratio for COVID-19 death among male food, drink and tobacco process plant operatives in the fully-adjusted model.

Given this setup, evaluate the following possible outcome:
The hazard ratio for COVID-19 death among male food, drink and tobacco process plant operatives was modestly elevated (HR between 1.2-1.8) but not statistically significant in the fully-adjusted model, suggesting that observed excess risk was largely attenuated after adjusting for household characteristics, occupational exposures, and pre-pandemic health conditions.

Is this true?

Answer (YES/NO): NO